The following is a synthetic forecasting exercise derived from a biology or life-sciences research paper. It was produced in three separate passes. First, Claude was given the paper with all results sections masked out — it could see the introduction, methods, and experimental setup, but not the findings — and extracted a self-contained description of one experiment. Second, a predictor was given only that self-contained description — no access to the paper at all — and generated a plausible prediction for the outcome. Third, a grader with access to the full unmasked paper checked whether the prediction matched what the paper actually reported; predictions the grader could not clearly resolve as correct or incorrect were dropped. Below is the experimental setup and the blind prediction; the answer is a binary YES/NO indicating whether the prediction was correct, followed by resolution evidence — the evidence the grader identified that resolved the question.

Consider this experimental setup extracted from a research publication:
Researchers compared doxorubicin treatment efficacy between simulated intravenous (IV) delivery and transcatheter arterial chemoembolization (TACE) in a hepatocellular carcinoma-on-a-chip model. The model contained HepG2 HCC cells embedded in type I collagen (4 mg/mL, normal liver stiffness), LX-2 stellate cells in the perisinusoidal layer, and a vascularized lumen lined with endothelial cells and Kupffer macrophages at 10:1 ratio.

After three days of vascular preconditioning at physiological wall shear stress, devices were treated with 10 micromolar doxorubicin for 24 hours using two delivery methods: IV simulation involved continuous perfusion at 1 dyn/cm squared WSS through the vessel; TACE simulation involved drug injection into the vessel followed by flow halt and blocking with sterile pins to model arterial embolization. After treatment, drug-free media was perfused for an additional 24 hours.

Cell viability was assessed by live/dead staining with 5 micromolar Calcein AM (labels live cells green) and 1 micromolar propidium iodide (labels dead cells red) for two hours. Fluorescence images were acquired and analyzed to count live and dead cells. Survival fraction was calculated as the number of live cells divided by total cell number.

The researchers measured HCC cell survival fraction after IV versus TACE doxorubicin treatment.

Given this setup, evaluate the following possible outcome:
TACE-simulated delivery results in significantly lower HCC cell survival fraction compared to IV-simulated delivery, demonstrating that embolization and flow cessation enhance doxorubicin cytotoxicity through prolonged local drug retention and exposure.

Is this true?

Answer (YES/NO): YES